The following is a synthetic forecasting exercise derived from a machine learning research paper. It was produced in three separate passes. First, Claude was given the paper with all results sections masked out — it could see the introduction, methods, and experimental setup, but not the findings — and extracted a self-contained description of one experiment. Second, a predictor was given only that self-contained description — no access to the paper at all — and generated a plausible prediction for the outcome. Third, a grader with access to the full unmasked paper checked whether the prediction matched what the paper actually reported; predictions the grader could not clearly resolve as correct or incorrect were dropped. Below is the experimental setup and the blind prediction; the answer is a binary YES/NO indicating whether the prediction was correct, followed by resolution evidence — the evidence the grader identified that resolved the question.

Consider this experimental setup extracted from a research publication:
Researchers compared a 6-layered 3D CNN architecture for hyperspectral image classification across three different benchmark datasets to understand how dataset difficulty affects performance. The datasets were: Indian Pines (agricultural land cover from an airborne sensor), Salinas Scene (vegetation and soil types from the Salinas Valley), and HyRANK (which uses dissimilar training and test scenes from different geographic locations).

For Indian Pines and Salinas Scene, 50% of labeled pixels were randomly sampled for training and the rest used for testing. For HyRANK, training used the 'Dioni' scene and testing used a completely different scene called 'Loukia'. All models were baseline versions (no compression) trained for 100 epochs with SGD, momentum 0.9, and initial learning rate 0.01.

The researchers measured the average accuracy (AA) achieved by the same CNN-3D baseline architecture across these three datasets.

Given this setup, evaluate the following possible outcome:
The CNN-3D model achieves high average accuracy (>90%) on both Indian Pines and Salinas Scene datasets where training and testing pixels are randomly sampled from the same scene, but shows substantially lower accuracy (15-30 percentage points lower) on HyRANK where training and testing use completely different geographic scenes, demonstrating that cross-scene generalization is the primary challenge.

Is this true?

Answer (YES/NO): NO